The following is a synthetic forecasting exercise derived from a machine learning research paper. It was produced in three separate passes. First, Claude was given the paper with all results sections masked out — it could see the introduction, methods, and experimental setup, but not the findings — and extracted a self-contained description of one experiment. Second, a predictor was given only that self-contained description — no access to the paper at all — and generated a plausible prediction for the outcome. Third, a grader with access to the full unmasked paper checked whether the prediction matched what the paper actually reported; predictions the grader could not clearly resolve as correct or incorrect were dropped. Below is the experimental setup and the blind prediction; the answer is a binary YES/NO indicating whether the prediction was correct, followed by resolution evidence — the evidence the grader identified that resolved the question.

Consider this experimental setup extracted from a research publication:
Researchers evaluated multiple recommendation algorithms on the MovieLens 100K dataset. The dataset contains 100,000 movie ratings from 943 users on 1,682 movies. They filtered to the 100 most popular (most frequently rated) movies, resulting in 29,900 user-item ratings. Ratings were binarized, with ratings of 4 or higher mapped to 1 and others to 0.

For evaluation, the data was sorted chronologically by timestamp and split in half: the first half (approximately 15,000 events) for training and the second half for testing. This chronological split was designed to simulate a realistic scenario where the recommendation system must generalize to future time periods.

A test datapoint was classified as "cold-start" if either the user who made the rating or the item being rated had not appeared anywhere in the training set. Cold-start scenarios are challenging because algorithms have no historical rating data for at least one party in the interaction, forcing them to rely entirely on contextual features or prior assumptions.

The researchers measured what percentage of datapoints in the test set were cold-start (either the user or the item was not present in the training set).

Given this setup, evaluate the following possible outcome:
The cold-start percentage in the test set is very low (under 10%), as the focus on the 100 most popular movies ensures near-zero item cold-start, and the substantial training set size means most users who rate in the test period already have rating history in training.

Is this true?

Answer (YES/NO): NO